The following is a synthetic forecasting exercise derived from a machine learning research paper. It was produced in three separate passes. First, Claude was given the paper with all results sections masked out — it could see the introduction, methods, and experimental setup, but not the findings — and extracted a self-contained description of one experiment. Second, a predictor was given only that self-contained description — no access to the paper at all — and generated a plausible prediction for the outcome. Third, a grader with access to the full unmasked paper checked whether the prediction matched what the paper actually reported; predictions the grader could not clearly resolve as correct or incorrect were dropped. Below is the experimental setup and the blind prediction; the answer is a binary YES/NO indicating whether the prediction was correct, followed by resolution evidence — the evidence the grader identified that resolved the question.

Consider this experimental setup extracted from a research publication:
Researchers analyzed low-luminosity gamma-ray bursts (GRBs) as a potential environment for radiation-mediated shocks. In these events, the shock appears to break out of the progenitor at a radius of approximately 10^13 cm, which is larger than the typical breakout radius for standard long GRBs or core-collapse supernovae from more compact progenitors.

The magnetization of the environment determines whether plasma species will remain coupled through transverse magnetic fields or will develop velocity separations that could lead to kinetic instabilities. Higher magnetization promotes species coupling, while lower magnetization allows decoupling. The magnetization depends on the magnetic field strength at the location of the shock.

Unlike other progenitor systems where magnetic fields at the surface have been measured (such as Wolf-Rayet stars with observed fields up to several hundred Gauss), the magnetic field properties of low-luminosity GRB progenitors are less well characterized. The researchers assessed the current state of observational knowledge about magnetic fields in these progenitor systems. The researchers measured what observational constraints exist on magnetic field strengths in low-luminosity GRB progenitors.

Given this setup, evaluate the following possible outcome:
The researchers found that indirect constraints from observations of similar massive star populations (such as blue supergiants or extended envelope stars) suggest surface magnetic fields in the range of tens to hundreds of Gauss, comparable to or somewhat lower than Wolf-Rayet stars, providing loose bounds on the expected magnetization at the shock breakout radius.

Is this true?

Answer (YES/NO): NO